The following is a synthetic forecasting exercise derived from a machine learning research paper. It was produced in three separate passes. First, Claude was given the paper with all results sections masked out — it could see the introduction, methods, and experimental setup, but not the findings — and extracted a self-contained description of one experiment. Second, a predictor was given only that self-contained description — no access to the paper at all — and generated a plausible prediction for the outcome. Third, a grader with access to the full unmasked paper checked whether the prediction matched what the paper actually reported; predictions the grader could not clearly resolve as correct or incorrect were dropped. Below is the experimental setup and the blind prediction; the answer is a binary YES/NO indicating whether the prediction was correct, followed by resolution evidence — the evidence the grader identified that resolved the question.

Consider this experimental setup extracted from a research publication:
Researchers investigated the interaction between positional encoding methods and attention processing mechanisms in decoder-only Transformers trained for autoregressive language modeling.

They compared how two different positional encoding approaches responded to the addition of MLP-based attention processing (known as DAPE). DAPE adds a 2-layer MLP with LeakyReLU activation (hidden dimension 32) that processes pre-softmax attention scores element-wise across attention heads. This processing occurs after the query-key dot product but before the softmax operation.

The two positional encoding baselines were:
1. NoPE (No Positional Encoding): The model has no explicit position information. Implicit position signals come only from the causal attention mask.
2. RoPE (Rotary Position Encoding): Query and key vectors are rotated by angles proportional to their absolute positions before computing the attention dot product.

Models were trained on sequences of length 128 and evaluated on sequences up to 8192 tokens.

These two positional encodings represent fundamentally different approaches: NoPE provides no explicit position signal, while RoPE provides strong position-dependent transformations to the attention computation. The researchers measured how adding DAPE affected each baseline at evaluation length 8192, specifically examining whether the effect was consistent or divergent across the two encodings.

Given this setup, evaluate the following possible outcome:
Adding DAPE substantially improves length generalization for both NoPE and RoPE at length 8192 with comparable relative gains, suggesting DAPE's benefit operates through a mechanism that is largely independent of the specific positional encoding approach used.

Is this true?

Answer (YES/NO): NO